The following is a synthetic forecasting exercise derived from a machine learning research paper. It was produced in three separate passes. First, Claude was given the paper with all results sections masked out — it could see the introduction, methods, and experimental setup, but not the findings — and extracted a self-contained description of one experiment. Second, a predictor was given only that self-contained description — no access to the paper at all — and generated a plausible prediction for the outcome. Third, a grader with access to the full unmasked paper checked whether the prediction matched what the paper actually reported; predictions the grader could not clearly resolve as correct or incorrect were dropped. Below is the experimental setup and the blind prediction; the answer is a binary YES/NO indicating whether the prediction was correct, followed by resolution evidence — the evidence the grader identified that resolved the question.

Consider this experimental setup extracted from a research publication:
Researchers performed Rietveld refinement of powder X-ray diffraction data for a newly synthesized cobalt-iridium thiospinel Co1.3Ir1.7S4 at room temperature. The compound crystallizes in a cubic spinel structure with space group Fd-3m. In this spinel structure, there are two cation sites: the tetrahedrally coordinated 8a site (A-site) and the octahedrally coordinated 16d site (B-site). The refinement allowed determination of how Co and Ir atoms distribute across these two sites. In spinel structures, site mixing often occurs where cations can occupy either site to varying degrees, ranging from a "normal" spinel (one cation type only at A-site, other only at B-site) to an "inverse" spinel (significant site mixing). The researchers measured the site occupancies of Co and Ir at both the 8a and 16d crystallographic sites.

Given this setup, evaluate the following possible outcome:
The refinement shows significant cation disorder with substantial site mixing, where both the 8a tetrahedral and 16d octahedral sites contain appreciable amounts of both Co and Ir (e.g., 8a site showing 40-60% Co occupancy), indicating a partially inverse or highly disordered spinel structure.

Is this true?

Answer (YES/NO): NO